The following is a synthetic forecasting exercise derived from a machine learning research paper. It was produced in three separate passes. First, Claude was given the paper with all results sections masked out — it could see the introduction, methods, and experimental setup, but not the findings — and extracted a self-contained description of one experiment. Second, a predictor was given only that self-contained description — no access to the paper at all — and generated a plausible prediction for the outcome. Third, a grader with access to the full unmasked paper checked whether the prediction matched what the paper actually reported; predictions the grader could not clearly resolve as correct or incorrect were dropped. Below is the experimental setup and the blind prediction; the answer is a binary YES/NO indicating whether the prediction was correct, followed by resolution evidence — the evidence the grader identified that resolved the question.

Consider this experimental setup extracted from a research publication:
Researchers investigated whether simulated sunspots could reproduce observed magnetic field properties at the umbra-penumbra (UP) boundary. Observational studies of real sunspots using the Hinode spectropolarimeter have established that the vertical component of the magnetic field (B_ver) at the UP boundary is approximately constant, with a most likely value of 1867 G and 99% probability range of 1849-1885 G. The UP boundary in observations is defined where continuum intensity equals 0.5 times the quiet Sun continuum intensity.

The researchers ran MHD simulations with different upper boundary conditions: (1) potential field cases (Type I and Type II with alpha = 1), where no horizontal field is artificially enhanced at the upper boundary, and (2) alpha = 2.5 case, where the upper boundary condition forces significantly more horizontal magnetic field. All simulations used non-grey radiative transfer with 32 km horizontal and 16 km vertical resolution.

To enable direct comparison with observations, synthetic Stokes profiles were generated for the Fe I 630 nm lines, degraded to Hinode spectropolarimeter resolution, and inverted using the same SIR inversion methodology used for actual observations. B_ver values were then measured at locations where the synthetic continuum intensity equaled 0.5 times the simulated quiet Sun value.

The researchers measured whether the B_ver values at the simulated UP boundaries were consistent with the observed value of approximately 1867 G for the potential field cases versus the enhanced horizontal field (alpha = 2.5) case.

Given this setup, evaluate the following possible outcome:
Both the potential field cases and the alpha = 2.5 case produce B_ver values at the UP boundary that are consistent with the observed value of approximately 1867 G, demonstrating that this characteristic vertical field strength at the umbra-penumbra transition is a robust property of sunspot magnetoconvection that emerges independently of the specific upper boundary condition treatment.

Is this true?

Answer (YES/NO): NO